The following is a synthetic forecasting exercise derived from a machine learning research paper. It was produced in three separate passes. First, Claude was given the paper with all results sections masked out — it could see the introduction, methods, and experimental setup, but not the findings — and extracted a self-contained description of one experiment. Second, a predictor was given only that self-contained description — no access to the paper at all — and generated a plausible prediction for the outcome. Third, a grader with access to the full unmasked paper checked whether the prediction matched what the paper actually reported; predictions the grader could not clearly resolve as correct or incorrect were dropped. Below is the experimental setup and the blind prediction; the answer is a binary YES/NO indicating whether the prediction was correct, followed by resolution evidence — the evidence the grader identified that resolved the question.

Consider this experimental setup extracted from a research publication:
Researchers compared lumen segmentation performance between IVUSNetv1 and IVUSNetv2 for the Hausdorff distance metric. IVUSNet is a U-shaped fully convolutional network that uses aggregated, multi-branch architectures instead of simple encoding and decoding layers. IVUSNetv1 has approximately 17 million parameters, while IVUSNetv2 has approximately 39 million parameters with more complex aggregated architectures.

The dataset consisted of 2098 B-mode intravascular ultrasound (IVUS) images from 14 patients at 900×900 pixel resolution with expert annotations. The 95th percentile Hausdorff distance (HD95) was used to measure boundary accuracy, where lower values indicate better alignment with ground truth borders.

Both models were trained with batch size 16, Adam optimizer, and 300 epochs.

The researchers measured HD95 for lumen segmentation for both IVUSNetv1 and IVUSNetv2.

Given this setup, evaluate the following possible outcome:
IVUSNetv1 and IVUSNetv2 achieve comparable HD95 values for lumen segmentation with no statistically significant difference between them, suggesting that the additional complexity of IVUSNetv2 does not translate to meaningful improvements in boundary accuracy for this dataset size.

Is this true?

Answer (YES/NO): NO